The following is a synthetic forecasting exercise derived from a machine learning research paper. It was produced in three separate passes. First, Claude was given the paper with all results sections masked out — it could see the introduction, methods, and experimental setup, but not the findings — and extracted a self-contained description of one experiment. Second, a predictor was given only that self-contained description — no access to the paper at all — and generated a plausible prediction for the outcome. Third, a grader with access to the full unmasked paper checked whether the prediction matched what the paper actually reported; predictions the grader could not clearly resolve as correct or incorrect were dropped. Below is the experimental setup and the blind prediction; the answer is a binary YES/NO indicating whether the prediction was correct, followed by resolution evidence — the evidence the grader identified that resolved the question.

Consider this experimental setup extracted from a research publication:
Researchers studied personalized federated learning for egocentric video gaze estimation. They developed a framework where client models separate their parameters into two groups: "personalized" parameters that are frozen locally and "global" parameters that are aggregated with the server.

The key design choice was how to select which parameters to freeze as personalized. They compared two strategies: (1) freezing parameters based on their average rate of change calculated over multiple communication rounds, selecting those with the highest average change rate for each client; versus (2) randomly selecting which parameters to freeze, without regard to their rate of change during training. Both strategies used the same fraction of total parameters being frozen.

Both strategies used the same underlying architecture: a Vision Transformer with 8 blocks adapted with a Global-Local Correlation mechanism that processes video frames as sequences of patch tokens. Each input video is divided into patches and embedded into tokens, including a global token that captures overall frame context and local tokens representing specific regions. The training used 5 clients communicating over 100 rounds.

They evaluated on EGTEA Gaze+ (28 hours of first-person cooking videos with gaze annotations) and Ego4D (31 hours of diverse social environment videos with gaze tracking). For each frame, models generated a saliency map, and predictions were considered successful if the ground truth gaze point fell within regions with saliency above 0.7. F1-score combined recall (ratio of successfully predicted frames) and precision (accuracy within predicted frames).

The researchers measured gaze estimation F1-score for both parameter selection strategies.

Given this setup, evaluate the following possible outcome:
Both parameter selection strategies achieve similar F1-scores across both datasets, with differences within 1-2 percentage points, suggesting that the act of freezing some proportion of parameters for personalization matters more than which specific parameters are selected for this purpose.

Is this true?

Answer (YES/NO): NO